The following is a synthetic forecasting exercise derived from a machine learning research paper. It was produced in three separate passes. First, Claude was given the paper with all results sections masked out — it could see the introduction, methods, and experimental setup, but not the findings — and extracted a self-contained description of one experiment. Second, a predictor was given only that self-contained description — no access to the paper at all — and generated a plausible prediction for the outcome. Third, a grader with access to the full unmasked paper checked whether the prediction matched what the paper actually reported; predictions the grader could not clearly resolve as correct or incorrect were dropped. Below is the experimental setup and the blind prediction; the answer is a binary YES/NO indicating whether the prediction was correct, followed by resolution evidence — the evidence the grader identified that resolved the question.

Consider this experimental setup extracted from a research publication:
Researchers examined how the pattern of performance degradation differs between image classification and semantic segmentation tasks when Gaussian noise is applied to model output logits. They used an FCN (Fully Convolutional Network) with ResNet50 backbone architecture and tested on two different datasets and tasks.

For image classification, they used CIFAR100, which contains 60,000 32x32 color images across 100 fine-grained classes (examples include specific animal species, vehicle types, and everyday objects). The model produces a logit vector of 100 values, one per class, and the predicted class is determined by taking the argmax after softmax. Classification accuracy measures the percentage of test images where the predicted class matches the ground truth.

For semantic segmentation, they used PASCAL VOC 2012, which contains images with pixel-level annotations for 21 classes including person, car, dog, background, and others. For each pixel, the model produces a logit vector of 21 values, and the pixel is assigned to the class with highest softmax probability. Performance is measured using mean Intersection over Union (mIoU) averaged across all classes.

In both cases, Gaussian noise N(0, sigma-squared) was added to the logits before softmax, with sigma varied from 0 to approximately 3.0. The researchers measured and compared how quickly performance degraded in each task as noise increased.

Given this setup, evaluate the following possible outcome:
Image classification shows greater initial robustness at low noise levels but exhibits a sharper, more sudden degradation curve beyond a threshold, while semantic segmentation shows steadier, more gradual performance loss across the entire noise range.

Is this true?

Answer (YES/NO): NO